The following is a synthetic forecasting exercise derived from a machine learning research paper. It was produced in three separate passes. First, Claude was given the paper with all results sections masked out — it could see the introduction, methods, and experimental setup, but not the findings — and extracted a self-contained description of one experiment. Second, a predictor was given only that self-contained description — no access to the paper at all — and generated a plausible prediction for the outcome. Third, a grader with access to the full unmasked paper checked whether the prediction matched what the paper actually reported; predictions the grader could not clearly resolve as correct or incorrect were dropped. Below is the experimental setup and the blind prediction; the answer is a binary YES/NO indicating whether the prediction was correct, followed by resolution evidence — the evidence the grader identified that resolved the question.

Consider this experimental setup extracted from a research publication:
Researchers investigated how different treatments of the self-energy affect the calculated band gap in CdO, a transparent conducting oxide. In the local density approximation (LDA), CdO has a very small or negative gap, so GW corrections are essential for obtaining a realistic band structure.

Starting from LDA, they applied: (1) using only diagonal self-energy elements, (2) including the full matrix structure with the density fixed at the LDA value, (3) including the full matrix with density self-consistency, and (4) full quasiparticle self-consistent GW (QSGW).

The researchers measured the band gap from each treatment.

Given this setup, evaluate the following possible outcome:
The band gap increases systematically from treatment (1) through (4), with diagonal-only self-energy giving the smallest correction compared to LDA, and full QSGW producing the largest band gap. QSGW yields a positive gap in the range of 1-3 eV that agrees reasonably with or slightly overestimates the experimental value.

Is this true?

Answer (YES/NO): NO